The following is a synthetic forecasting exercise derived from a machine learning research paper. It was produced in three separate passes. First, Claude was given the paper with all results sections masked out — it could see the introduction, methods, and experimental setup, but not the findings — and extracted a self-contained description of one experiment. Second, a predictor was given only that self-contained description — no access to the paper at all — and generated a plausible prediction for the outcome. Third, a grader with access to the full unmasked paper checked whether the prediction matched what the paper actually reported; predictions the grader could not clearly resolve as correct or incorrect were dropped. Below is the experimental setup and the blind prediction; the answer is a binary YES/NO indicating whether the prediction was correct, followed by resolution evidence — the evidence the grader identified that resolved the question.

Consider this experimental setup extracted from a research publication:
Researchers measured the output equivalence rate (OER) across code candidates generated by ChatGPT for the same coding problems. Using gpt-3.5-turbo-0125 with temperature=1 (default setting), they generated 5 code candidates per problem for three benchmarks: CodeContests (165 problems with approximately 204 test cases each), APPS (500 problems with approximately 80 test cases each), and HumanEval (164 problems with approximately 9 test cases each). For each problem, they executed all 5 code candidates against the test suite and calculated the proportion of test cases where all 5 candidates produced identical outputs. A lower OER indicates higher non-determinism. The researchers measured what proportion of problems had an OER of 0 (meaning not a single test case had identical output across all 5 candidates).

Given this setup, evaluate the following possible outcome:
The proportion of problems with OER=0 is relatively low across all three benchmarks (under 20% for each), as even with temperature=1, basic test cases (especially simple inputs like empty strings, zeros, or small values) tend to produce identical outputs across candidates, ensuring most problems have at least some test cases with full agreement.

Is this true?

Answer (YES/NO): NO